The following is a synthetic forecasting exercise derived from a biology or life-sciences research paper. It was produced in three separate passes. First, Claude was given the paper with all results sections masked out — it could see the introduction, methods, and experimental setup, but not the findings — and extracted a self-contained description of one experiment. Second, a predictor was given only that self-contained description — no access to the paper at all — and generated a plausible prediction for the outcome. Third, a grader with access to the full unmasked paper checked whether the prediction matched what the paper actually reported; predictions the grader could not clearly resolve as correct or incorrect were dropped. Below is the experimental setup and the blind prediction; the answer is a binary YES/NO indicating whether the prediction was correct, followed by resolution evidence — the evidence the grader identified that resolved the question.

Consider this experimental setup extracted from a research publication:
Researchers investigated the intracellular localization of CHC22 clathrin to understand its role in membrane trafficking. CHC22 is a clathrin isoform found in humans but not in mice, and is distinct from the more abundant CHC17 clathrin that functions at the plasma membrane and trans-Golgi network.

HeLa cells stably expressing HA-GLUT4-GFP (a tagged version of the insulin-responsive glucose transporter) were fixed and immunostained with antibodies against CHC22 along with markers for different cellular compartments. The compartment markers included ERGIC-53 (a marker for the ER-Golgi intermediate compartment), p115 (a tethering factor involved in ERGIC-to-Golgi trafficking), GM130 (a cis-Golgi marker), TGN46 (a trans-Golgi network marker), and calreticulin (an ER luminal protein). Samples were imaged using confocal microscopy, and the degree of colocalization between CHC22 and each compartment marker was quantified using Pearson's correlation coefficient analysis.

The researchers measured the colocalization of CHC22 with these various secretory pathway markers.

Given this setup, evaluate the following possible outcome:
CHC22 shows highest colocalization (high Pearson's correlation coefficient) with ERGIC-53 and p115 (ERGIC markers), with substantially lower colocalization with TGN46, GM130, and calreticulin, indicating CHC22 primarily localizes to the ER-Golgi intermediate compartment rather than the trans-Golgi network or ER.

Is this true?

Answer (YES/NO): YES